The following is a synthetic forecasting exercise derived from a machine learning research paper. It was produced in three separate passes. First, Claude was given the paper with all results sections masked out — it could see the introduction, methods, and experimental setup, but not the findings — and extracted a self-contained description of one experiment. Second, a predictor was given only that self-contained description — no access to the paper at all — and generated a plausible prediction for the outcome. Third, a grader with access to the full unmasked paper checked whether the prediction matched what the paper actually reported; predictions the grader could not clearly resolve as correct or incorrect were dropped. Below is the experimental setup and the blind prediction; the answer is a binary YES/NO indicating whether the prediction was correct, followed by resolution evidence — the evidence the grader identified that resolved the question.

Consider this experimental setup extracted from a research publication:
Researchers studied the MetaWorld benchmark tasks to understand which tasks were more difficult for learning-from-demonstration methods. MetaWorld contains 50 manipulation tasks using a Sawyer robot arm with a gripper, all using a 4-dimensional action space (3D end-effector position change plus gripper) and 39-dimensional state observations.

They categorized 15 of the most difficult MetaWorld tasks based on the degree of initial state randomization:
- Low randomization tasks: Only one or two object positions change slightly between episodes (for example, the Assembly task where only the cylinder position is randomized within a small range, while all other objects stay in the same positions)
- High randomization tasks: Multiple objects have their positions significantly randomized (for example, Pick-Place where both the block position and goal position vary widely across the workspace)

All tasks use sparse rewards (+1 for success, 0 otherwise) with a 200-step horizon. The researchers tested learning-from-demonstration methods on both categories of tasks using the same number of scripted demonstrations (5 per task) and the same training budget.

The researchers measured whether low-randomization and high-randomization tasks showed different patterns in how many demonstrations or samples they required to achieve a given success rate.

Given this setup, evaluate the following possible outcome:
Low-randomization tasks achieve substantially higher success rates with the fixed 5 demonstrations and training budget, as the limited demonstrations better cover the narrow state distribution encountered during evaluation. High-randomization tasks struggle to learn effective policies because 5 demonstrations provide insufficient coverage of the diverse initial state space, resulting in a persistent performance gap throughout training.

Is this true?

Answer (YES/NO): NO